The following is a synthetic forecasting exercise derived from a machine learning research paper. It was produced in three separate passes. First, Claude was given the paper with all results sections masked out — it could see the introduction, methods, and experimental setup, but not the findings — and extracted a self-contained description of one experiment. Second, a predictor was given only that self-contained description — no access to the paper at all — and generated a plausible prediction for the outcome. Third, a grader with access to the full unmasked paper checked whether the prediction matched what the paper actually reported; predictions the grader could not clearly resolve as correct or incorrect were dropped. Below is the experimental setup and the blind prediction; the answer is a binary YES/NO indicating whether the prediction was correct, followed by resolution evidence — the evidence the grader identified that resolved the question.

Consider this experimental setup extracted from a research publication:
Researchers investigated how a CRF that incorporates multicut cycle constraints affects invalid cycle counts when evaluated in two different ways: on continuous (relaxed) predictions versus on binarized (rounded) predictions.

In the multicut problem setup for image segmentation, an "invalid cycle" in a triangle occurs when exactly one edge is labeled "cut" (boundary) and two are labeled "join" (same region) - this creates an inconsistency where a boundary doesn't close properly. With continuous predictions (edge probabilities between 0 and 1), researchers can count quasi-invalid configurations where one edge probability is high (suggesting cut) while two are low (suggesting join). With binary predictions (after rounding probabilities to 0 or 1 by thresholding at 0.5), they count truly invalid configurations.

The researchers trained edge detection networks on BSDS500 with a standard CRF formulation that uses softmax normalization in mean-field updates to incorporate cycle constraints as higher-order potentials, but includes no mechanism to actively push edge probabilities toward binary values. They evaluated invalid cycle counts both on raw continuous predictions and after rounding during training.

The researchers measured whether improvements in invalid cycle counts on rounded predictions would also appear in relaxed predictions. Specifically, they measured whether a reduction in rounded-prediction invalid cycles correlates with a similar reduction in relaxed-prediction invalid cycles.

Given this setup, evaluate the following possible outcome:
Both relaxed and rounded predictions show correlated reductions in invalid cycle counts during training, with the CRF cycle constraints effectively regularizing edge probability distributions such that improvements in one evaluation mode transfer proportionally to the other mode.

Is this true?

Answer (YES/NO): NO